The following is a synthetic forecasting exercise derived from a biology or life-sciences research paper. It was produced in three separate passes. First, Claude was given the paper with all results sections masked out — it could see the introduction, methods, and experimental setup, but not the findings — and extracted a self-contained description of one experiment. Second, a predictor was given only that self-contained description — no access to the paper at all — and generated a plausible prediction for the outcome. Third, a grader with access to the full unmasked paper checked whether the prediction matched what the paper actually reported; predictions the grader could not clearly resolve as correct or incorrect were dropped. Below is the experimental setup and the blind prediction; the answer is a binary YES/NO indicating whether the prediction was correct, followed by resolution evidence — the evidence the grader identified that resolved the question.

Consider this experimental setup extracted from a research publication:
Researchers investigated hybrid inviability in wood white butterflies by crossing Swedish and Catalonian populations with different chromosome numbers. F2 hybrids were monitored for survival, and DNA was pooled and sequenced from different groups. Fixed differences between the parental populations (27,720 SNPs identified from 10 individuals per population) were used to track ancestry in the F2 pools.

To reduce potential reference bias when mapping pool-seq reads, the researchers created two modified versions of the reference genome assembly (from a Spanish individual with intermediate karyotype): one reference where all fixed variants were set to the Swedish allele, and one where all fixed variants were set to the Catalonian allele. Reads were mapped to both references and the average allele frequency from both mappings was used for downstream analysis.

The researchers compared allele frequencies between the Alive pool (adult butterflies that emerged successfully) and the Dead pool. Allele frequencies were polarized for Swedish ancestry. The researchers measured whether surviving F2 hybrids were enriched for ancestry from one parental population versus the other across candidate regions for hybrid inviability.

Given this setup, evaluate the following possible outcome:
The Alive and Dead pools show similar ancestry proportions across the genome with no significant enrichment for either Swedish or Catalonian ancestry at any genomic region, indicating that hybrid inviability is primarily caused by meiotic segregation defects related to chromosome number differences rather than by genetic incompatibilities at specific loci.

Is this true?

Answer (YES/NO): NO